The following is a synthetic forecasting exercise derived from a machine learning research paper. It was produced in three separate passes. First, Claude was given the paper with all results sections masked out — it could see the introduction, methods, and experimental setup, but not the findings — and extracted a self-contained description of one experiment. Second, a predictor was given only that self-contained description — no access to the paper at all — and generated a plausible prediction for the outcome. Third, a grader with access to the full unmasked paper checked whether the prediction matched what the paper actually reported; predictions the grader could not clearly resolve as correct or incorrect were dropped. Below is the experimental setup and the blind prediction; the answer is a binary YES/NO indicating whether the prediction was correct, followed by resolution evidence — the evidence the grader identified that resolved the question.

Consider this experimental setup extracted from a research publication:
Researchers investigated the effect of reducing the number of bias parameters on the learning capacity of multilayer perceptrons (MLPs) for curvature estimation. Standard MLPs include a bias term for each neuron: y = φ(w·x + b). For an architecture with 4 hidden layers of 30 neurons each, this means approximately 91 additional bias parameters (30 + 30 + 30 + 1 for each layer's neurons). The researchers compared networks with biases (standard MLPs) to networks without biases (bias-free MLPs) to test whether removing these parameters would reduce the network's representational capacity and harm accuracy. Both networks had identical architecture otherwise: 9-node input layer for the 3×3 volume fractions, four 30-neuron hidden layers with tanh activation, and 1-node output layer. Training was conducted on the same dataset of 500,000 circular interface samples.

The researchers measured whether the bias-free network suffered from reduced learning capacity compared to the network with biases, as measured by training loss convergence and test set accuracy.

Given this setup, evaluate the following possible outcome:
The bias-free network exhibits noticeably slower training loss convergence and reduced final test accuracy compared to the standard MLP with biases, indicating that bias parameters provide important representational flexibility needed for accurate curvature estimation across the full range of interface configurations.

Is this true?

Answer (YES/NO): NO